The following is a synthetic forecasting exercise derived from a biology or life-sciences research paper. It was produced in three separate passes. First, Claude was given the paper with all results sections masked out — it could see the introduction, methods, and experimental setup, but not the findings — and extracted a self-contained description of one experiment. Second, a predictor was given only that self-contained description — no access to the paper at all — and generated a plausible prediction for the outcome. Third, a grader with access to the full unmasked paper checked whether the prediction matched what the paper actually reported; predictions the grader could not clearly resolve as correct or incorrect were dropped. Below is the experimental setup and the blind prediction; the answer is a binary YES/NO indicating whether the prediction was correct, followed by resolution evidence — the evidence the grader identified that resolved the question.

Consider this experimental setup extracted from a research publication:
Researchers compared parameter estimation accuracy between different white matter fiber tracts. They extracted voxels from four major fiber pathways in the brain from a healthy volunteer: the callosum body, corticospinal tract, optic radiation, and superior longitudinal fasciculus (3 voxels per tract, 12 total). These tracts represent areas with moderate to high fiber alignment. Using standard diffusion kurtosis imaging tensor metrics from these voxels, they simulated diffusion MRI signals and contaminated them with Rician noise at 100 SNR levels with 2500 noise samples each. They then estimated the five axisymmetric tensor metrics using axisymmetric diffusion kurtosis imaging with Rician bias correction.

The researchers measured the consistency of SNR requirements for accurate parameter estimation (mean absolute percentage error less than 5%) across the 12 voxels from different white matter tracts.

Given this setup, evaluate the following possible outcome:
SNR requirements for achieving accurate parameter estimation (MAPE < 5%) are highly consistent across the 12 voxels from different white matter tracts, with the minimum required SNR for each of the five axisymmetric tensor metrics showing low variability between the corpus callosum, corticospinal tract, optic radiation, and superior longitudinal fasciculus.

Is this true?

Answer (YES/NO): YES